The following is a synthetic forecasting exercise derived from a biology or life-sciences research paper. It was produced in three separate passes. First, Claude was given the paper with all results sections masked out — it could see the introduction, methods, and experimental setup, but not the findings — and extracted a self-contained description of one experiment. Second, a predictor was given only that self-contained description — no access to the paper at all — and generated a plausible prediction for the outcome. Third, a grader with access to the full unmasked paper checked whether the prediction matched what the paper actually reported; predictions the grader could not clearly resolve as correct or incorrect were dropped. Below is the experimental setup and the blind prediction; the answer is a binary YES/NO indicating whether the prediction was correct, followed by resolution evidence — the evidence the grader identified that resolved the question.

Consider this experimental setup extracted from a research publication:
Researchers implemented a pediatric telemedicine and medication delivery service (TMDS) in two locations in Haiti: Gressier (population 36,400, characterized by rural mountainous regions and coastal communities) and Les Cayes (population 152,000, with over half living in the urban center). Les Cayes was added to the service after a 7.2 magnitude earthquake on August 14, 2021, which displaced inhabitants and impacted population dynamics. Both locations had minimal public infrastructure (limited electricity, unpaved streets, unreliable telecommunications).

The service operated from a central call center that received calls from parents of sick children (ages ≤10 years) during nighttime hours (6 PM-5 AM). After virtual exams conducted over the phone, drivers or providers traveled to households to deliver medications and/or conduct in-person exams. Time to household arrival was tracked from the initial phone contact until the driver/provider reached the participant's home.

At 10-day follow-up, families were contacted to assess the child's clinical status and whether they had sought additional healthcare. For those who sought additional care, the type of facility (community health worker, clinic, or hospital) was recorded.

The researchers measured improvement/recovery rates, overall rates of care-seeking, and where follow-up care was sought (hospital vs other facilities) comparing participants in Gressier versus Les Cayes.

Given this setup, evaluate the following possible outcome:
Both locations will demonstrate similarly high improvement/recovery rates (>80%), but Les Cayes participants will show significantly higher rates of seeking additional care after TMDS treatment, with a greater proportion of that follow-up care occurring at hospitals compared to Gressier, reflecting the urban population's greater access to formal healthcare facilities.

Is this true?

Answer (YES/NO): NO